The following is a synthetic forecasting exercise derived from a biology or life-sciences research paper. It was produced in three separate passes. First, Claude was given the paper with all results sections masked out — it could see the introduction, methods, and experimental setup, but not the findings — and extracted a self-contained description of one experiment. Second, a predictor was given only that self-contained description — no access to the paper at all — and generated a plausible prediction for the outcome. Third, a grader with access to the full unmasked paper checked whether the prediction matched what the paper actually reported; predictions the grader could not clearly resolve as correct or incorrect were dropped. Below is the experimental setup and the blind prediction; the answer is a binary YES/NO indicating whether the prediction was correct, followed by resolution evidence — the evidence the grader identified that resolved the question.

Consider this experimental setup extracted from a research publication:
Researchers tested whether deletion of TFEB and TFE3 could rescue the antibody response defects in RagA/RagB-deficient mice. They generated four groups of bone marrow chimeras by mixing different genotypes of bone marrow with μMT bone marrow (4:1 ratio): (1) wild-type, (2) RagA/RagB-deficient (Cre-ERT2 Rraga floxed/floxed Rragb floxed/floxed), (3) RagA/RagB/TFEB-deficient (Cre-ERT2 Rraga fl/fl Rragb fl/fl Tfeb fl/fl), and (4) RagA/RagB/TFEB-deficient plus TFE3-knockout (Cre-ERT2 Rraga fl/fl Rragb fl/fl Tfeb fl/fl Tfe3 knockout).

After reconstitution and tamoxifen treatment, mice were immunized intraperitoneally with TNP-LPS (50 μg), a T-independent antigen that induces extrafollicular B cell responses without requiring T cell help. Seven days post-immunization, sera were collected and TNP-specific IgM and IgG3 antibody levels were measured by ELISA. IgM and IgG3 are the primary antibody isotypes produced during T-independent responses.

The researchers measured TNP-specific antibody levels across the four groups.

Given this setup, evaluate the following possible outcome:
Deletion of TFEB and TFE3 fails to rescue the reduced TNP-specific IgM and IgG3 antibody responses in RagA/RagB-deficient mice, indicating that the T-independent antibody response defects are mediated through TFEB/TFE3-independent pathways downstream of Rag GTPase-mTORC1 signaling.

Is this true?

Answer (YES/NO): NO